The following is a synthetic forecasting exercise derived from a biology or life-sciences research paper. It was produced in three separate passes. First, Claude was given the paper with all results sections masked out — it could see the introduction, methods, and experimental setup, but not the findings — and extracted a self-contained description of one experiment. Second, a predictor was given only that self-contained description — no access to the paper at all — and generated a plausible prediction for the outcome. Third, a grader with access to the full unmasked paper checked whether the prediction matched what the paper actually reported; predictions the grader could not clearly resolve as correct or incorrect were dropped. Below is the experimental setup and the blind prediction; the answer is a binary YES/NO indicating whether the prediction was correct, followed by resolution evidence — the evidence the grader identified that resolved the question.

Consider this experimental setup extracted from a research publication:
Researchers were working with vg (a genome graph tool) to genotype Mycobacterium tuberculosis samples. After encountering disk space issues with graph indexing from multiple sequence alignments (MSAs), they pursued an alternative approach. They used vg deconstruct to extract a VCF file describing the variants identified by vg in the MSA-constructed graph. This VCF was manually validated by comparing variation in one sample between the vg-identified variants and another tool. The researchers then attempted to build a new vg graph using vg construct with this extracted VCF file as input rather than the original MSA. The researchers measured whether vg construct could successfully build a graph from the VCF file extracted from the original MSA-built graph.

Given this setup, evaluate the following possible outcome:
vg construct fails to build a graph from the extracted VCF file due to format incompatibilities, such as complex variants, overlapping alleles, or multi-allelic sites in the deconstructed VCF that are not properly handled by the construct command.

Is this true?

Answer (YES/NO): NO